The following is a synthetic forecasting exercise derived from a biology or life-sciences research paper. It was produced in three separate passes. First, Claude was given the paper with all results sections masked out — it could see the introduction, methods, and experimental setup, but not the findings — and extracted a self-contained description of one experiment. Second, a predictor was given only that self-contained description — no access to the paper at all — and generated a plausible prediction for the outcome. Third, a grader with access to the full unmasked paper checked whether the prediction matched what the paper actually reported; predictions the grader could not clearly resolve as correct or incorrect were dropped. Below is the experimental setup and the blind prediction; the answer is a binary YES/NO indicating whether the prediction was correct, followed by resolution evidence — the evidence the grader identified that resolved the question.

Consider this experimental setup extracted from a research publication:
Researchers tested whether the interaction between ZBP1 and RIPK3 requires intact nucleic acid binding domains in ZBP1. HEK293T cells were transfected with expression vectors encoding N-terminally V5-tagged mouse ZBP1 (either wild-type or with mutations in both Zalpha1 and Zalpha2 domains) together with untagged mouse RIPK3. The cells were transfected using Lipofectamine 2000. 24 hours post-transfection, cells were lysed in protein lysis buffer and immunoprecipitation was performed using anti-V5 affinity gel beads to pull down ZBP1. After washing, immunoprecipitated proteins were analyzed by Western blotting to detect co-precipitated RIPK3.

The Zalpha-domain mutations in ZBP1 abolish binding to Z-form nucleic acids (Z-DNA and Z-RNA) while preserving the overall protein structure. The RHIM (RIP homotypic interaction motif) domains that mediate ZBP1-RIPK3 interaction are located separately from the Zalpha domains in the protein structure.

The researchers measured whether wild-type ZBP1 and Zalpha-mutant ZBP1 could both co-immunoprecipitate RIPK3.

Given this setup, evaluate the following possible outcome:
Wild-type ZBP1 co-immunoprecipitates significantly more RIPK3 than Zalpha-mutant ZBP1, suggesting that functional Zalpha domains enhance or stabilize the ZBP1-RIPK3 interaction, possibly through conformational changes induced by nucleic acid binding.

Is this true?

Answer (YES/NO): NO